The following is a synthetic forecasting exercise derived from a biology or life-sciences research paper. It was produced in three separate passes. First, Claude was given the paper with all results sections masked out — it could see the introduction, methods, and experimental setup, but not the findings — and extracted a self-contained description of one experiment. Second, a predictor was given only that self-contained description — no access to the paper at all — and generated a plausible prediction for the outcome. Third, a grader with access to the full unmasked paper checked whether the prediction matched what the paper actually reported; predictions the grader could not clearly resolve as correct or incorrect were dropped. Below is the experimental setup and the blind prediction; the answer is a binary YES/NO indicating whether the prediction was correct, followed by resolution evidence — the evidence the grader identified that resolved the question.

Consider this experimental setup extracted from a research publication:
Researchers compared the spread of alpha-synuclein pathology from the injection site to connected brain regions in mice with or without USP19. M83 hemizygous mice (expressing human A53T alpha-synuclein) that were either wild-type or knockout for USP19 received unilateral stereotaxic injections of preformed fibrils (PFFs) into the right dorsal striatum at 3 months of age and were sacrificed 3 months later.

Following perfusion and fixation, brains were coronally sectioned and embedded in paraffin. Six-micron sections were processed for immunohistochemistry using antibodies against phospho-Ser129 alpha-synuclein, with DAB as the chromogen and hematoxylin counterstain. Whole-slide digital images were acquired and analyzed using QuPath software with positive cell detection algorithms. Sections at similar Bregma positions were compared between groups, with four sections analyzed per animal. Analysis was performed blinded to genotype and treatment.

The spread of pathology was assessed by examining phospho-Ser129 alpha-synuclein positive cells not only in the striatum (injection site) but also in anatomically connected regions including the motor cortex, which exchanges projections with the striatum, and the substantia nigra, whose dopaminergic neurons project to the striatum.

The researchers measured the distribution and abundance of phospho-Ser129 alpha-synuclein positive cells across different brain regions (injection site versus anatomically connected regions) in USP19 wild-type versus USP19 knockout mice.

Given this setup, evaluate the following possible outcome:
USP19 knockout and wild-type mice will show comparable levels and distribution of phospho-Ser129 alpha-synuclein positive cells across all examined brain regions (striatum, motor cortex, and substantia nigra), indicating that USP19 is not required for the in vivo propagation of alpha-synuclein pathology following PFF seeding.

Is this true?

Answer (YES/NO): NO